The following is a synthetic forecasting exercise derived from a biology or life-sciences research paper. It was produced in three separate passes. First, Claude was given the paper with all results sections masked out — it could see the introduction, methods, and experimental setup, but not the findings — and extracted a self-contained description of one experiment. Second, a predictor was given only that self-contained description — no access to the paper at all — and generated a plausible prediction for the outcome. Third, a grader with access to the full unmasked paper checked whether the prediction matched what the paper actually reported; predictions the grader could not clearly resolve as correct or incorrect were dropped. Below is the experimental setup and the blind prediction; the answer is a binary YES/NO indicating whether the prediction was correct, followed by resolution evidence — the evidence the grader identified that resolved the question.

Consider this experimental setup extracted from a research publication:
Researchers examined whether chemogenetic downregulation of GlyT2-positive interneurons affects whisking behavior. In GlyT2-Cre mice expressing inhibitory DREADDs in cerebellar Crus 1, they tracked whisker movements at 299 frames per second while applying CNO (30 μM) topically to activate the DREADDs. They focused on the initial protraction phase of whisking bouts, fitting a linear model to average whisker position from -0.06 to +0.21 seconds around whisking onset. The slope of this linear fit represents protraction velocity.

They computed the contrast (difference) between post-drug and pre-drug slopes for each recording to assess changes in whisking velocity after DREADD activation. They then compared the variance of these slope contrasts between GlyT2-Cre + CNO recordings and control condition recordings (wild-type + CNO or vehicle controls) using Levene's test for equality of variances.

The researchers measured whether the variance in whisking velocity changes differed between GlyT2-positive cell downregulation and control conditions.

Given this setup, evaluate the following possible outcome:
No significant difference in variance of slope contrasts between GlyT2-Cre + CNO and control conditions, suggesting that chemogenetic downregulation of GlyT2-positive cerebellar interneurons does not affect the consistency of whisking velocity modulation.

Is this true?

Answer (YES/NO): NO